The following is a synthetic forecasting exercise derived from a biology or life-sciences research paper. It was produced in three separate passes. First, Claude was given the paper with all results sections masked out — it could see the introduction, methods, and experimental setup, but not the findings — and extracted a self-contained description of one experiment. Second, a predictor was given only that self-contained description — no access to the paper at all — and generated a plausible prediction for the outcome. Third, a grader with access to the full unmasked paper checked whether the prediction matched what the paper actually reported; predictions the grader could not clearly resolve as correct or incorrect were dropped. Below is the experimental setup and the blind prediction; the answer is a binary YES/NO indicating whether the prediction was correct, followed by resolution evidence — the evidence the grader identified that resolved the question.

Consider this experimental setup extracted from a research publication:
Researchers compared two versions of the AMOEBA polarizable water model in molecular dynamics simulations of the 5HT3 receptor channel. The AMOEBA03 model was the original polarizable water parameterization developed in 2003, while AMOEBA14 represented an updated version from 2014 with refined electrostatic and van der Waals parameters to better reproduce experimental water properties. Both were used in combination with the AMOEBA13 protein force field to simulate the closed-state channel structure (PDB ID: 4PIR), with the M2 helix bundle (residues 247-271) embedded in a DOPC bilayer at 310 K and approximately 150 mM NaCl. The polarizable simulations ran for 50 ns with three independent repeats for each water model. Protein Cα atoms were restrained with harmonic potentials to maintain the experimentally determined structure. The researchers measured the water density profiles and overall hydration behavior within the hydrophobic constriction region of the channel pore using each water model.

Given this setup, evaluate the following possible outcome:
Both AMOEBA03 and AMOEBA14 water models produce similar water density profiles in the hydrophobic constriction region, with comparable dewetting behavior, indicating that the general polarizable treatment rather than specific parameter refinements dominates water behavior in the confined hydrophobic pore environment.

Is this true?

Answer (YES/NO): YES